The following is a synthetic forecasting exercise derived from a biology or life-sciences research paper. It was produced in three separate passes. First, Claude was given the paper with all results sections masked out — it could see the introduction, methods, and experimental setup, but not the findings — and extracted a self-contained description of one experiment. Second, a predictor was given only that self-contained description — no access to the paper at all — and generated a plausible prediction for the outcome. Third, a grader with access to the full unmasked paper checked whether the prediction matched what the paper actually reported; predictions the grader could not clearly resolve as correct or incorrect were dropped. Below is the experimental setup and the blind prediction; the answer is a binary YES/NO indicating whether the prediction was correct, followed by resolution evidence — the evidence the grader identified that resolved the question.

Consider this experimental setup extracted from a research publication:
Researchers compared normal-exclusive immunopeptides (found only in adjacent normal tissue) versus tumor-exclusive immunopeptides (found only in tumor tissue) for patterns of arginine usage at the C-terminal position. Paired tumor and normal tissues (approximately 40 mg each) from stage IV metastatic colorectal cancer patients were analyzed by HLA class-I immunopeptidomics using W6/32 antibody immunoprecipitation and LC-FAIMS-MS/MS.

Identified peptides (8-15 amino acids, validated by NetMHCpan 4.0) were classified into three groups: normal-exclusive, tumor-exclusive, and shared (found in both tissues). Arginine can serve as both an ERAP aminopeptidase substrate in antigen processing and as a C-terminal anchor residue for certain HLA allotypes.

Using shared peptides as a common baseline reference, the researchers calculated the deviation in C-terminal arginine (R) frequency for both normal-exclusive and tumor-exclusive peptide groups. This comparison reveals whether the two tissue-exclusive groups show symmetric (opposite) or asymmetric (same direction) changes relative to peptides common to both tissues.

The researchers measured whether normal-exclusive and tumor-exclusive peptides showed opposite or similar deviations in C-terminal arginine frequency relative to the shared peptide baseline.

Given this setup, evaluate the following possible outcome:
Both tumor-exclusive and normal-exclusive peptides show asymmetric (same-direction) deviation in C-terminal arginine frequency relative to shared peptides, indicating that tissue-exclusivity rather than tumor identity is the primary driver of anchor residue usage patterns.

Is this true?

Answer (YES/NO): NO